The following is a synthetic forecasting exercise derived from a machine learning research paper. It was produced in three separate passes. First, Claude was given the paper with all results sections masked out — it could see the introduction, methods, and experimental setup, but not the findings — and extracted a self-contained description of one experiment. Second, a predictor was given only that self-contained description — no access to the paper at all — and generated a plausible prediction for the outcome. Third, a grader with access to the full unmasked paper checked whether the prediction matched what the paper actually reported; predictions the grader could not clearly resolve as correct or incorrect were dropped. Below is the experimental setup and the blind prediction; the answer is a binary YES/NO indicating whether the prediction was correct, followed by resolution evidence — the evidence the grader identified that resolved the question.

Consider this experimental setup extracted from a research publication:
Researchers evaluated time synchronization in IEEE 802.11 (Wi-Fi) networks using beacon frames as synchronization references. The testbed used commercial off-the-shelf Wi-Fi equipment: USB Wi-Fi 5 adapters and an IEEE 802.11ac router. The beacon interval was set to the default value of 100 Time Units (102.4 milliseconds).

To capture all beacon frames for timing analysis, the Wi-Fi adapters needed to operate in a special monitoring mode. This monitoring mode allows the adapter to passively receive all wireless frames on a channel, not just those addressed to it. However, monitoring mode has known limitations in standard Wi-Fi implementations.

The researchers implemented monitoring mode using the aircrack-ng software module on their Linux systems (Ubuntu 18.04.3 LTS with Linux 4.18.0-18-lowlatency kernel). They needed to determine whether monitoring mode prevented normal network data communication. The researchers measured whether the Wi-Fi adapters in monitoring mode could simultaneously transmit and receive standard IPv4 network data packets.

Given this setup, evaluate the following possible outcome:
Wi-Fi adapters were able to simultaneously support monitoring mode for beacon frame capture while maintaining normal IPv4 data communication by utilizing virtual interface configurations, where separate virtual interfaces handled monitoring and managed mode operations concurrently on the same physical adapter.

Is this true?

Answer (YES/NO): NO